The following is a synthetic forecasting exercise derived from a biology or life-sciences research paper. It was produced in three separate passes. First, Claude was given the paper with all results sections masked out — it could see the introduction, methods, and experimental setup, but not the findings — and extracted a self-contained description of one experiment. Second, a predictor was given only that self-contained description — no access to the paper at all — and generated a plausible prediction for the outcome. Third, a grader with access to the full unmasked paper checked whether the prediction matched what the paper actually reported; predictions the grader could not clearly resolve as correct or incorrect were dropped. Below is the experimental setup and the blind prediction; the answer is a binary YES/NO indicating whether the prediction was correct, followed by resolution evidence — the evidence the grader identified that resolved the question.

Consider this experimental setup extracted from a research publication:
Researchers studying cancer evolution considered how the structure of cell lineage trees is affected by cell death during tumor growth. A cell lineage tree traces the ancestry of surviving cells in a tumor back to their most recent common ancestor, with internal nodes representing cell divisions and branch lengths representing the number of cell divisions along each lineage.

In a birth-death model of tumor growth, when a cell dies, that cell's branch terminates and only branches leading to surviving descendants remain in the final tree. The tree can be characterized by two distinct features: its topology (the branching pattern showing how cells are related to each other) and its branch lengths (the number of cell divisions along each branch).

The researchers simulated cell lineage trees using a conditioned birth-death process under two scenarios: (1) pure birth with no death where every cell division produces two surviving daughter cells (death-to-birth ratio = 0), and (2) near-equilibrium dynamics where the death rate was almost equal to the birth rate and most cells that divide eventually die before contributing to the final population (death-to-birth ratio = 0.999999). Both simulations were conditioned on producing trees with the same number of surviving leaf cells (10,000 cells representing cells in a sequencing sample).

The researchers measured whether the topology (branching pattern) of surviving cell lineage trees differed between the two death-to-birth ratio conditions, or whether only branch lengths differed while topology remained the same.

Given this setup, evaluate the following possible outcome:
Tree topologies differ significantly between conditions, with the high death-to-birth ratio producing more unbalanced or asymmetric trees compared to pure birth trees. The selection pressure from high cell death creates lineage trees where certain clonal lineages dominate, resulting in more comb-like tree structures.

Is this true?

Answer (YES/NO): NO